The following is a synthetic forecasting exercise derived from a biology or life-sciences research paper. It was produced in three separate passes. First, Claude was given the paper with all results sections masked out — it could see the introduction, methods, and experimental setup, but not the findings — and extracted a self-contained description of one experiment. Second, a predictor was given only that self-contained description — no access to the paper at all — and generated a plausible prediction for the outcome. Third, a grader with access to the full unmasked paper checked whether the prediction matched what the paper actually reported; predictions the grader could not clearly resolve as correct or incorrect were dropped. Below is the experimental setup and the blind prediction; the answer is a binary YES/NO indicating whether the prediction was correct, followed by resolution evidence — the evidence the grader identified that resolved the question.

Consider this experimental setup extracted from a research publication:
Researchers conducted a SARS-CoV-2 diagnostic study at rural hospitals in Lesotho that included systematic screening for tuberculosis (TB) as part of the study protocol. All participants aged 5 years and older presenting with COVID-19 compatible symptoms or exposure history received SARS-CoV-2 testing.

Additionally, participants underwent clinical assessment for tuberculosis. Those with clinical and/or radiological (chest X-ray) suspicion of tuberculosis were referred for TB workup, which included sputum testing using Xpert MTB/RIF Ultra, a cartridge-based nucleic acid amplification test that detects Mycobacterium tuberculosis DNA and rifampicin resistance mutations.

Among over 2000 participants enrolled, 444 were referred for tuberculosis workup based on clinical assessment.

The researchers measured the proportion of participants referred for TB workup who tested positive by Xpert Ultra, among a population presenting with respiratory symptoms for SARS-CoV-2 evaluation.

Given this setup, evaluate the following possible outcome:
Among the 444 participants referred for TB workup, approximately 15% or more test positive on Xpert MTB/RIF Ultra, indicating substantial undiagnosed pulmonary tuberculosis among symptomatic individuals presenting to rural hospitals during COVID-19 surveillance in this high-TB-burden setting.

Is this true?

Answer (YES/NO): NO